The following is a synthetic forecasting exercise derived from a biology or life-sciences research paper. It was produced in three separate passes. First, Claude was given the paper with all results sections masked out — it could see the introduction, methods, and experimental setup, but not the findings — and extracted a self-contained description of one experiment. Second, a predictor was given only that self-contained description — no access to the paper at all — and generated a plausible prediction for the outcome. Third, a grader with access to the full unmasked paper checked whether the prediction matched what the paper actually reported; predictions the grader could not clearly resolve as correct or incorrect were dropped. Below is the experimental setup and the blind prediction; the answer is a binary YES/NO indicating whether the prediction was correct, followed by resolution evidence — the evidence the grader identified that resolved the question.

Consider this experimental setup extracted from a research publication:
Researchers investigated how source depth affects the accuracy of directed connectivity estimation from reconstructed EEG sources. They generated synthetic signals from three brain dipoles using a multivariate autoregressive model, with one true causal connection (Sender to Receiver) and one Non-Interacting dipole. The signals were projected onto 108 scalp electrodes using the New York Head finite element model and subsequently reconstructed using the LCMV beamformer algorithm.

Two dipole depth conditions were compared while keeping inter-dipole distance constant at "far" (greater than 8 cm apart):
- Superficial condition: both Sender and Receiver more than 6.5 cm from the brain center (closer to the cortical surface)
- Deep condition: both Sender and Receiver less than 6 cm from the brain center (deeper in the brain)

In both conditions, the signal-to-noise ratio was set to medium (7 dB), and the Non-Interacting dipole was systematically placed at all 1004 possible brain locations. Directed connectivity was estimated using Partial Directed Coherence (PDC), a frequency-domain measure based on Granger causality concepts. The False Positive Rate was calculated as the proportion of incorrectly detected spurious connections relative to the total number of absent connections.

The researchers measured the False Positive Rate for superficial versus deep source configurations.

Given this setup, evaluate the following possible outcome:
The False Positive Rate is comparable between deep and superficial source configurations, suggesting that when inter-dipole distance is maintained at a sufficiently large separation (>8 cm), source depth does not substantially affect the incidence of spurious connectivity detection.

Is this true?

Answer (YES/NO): NO